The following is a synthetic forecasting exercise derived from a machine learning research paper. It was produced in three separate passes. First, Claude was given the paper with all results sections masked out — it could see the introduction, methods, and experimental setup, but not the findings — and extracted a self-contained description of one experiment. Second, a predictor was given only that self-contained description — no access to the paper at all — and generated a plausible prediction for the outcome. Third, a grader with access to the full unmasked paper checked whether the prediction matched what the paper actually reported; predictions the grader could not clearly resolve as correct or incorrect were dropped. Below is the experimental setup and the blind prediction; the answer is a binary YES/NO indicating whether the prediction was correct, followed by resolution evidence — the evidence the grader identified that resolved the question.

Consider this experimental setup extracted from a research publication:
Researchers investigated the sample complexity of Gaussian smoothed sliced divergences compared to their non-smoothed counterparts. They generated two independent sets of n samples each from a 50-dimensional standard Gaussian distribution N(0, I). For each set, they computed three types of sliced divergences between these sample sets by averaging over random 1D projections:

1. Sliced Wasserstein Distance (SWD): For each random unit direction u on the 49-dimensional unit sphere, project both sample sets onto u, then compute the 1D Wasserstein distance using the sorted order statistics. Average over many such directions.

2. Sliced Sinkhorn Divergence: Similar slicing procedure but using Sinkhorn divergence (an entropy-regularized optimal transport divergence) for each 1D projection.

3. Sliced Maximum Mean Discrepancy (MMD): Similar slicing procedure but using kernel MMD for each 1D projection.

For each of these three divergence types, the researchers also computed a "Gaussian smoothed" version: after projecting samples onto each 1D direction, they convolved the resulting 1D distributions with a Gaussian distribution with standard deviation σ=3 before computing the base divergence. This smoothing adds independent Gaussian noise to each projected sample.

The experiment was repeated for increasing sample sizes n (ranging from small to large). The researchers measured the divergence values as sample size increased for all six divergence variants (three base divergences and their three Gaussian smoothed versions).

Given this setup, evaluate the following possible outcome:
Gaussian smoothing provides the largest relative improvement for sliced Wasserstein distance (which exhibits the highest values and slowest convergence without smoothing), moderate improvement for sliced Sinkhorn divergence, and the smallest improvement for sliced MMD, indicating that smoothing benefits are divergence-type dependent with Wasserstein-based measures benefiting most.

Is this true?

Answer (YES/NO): NO